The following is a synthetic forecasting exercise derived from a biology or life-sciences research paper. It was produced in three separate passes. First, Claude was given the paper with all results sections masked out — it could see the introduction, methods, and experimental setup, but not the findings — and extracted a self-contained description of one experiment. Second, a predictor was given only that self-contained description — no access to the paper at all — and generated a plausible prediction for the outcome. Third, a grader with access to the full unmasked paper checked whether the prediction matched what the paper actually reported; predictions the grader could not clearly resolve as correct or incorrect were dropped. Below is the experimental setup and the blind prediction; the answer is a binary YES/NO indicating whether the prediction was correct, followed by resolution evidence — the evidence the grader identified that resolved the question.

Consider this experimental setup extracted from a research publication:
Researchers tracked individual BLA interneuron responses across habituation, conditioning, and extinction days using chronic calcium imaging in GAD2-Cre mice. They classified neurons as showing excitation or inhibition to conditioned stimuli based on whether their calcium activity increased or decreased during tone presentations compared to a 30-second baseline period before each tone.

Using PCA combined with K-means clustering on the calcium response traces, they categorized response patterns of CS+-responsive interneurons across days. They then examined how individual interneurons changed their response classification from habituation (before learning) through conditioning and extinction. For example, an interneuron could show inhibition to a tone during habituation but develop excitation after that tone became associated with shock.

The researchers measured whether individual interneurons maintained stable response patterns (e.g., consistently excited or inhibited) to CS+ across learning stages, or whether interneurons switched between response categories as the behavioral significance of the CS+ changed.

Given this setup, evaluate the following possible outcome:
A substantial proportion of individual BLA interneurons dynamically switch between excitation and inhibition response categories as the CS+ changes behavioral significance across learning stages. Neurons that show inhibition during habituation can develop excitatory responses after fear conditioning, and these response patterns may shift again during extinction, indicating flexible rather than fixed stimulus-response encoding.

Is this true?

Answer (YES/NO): NO